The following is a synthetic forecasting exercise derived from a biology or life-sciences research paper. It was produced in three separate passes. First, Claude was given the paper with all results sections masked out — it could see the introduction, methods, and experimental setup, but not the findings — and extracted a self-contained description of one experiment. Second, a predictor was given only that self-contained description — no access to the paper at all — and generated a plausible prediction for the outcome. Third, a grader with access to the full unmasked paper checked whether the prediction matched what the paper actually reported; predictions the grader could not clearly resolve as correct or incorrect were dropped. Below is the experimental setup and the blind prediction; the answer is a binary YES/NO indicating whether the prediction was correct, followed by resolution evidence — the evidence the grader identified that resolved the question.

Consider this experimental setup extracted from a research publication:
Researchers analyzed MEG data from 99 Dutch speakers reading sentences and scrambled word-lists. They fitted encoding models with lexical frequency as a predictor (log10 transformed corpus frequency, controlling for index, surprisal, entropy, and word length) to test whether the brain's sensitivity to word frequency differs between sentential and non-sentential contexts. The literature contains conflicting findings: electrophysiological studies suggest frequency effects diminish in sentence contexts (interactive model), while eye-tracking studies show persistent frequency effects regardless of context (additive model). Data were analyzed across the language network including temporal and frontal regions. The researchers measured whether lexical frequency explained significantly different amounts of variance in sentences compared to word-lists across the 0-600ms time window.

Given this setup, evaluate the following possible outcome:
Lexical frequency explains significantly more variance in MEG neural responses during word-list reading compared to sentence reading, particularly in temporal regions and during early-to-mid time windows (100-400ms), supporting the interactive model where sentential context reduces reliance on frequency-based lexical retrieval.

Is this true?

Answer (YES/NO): NO